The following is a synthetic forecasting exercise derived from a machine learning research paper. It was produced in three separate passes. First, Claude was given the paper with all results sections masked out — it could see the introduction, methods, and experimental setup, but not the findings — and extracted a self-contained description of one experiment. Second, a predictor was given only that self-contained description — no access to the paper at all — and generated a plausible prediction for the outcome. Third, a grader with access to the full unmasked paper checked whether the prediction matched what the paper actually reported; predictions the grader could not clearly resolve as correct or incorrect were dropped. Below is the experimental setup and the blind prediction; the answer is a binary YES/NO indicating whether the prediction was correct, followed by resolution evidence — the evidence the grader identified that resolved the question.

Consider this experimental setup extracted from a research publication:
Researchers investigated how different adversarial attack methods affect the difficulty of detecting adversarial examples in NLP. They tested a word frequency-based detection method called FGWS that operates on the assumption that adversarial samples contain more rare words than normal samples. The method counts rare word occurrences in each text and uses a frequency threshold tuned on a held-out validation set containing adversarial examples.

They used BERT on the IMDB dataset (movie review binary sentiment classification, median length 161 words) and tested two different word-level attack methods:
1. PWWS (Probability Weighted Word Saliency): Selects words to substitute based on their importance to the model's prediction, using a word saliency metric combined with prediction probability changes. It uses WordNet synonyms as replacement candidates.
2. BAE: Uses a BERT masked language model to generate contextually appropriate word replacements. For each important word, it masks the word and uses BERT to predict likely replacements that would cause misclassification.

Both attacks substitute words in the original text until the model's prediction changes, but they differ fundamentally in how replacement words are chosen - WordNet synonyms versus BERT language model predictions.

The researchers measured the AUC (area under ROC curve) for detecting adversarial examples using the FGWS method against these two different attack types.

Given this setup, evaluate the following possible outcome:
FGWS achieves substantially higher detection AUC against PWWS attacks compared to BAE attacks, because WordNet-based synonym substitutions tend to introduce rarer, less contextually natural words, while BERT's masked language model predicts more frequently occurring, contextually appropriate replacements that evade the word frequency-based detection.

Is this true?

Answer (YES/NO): YES